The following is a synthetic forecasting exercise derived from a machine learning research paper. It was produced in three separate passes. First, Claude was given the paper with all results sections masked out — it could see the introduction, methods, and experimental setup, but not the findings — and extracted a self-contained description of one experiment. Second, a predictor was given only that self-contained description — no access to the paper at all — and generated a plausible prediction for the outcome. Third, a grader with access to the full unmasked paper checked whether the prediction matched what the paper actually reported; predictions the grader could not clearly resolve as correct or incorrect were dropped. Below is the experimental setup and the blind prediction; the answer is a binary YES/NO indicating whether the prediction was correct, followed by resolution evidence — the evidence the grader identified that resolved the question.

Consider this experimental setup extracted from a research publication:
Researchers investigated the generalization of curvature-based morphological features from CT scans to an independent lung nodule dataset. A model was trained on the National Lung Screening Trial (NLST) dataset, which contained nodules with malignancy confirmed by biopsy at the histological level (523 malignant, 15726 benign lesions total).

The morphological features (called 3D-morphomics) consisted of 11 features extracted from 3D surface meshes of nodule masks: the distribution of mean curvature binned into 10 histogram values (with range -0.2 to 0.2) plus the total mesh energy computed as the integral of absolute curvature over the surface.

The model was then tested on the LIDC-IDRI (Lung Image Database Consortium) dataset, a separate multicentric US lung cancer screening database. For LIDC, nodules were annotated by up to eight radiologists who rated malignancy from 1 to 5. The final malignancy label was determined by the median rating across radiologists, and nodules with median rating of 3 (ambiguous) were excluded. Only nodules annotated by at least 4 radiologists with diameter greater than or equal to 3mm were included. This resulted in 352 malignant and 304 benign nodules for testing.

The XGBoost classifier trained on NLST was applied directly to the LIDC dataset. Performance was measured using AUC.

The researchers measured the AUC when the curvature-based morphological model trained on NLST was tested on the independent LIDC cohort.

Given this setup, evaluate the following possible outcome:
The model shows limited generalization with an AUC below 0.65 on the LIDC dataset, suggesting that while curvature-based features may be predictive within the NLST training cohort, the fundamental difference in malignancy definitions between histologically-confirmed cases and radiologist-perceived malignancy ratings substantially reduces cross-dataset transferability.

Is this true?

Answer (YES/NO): NO